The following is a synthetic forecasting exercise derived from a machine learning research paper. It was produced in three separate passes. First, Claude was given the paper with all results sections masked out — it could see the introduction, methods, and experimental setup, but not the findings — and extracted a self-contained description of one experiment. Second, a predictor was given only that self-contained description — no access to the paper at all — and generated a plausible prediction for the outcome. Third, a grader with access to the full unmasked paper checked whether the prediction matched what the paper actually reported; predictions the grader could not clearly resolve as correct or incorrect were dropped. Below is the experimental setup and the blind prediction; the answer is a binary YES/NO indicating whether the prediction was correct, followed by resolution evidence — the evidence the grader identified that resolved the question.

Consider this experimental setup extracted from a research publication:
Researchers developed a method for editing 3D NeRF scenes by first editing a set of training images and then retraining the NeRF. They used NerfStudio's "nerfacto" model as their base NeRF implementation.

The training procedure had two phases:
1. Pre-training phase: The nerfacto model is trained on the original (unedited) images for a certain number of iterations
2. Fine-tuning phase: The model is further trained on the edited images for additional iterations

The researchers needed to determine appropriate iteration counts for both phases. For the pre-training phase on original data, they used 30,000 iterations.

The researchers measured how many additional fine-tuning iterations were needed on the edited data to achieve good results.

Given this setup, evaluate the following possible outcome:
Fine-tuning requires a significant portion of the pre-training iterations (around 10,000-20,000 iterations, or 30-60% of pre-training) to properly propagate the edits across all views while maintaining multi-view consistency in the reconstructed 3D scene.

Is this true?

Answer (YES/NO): YES